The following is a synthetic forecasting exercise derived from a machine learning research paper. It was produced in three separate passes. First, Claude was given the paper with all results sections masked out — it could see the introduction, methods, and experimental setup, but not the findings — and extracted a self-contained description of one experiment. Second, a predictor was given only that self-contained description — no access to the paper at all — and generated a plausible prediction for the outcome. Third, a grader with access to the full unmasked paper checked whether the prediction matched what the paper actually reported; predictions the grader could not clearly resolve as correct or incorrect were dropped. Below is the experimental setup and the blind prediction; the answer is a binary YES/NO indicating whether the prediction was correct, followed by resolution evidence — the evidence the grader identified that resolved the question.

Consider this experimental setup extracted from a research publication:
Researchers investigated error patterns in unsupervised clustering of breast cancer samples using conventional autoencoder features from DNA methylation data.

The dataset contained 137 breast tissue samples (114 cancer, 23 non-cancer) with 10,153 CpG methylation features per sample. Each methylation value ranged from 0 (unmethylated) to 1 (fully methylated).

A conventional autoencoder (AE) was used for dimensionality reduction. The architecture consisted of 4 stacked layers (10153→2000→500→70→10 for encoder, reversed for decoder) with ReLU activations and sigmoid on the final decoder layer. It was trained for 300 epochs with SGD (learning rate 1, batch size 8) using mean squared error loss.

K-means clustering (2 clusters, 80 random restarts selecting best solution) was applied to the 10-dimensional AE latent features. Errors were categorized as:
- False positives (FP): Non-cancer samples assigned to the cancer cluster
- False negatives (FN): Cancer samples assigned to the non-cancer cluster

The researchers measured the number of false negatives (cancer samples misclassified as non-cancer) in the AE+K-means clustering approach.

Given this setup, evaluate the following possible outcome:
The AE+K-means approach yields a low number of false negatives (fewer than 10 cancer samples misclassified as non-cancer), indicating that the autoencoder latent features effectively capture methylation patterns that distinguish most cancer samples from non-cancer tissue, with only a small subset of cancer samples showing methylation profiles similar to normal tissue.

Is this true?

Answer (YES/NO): YES